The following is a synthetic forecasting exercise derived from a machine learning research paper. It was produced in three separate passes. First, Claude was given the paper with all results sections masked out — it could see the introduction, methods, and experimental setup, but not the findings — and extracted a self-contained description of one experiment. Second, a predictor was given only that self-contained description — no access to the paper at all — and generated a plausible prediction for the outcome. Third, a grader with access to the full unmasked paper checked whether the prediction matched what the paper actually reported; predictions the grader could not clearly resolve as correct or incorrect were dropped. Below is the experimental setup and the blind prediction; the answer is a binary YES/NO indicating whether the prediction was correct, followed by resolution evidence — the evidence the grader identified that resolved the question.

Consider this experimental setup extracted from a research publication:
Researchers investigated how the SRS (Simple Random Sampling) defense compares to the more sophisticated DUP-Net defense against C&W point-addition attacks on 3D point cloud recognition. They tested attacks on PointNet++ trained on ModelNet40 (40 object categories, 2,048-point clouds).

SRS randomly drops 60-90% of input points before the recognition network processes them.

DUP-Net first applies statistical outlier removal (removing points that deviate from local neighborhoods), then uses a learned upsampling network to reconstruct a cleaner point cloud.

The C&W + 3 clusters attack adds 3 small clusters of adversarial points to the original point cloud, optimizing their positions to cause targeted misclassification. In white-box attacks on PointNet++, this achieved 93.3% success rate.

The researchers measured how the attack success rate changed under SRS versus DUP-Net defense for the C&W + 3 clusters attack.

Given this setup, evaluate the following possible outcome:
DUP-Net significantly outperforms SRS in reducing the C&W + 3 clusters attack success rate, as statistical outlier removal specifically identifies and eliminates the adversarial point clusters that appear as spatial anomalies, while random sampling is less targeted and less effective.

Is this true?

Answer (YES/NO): NO